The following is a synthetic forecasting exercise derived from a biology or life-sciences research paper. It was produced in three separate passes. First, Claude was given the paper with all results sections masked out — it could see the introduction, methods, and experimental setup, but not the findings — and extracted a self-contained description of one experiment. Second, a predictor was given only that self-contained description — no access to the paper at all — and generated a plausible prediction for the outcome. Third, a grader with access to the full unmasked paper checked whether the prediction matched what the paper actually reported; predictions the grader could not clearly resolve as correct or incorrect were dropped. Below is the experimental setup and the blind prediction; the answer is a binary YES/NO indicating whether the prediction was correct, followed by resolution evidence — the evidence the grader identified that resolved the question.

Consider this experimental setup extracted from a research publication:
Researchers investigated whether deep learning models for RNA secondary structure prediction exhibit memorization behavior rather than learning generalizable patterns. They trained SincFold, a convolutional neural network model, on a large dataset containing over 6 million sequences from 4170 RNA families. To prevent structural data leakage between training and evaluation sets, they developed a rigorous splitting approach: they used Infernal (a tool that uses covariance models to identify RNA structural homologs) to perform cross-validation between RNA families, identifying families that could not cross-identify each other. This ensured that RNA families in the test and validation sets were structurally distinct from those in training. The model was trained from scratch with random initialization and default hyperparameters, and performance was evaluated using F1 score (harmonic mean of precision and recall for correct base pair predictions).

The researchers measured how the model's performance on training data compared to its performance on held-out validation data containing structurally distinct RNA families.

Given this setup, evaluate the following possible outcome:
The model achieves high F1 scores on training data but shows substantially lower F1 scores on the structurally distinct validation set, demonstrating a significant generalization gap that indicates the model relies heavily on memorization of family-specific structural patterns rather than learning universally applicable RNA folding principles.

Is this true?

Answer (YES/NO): YES